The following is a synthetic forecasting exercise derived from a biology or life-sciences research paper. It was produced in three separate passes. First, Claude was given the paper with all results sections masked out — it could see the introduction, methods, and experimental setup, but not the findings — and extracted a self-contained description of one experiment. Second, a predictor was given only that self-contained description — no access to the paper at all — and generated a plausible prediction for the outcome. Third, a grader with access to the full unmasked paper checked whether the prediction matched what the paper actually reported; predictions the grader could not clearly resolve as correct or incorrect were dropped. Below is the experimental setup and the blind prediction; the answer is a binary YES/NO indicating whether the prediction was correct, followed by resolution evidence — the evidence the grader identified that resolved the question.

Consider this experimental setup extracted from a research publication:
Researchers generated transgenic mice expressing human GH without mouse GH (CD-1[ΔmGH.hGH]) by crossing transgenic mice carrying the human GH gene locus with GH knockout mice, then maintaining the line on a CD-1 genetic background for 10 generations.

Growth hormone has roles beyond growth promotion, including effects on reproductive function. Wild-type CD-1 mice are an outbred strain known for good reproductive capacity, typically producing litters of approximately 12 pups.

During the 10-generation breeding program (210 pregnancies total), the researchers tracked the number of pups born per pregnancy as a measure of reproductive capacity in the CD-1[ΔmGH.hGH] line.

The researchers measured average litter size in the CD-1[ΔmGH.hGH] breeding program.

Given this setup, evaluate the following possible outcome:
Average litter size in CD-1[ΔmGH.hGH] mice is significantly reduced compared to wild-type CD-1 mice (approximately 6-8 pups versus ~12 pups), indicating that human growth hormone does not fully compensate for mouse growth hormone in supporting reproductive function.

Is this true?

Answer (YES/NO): YES